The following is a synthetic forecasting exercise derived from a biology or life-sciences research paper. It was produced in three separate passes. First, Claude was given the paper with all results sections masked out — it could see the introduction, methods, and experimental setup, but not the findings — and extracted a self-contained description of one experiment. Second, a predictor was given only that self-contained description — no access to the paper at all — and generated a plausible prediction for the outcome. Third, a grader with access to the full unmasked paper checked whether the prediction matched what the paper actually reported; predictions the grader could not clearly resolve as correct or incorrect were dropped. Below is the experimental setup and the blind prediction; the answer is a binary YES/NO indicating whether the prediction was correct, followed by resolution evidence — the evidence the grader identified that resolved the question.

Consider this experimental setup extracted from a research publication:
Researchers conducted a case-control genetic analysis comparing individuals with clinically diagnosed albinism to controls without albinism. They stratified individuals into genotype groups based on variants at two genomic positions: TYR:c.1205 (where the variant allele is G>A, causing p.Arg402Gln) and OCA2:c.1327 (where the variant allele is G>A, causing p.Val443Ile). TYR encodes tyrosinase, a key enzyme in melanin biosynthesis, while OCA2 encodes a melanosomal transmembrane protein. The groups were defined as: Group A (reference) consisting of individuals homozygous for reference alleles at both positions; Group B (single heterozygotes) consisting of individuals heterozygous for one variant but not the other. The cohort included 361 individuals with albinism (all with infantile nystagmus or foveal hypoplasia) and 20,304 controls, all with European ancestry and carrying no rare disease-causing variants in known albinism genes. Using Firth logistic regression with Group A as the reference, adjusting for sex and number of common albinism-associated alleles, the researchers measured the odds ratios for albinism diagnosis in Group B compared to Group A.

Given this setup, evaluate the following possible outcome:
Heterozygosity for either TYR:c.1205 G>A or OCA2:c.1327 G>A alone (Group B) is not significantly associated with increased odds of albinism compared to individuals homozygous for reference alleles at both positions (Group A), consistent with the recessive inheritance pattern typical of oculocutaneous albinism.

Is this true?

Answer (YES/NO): YES